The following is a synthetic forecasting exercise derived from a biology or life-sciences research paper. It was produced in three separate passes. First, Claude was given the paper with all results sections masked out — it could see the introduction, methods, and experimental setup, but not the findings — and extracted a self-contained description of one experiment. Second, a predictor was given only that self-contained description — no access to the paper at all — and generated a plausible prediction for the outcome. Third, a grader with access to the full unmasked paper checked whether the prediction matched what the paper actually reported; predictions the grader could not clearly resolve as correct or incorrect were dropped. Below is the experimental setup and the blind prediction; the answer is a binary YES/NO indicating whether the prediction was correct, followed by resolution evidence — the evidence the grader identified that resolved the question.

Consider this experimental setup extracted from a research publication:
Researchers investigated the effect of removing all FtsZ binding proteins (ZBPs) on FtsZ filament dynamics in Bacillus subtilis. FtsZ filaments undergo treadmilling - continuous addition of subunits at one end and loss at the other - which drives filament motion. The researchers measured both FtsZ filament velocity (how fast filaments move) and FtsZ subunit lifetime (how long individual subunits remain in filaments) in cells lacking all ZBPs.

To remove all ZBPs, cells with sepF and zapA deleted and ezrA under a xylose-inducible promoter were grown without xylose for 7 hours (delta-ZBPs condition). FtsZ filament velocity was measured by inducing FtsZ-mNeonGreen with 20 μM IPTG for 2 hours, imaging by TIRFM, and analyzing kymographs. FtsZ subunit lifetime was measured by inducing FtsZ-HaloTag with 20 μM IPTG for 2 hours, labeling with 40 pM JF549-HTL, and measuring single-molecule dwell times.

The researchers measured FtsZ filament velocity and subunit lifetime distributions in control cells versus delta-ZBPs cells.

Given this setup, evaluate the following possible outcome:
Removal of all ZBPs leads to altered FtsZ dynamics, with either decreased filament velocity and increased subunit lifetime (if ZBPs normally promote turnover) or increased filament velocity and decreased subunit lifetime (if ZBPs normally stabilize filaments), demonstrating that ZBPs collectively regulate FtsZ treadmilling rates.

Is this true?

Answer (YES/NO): NO